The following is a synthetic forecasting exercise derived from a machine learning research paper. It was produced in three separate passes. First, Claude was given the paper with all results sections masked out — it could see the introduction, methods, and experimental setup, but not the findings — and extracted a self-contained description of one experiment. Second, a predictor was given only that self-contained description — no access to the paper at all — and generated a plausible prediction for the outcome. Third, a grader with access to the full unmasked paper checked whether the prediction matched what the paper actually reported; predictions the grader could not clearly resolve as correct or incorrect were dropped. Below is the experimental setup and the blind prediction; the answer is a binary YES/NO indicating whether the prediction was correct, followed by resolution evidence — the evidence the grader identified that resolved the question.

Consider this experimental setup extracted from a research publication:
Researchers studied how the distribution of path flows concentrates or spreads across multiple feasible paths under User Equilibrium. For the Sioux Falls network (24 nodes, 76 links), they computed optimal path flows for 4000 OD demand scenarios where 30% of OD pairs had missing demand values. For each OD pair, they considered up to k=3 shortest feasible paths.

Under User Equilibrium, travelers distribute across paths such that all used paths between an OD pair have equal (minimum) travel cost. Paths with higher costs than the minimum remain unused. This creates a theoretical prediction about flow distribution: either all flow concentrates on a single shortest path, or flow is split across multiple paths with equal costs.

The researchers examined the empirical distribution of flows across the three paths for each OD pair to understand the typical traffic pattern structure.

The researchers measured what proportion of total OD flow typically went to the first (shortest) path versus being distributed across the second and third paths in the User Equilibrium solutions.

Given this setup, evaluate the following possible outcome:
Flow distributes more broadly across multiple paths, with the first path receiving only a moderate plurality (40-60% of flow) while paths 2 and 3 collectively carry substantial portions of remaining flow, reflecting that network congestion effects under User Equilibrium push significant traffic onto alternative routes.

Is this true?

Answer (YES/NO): NO